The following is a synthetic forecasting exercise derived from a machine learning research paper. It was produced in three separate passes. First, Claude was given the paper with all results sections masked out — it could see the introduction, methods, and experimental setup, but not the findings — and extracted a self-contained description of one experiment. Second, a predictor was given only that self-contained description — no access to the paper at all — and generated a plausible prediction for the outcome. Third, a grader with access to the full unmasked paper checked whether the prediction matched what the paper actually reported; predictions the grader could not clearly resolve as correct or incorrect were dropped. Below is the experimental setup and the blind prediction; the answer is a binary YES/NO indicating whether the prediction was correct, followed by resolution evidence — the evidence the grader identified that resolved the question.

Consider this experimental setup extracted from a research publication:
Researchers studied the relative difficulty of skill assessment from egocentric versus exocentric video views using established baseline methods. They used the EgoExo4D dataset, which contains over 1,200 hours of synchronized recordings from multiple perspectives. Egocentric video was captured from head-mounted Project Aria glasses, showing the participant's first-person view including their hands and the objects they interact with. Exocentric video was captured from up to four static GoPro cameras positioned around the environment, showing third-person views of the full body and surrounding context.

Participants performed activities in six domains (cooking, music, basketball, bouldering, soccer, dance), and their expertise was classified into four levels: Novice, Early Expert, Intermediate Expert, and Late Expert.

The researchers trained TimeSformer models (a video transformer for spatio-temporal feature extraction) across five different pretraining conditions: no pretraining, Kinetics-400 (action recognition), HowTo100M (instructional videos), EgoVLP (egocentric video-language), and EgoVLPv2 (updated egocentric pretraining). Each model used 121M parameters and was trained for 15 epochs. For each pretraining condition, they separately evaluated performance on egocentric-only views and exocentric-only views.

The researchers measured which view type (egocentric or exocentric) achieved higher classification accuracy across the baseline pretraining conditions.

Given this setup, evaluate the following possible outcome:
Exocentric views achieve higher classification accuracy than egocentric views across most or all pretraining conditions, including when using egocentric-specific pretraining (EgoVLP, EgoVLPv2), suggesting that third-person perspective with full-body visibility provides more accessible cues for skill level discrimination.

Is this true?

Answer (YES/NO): NO